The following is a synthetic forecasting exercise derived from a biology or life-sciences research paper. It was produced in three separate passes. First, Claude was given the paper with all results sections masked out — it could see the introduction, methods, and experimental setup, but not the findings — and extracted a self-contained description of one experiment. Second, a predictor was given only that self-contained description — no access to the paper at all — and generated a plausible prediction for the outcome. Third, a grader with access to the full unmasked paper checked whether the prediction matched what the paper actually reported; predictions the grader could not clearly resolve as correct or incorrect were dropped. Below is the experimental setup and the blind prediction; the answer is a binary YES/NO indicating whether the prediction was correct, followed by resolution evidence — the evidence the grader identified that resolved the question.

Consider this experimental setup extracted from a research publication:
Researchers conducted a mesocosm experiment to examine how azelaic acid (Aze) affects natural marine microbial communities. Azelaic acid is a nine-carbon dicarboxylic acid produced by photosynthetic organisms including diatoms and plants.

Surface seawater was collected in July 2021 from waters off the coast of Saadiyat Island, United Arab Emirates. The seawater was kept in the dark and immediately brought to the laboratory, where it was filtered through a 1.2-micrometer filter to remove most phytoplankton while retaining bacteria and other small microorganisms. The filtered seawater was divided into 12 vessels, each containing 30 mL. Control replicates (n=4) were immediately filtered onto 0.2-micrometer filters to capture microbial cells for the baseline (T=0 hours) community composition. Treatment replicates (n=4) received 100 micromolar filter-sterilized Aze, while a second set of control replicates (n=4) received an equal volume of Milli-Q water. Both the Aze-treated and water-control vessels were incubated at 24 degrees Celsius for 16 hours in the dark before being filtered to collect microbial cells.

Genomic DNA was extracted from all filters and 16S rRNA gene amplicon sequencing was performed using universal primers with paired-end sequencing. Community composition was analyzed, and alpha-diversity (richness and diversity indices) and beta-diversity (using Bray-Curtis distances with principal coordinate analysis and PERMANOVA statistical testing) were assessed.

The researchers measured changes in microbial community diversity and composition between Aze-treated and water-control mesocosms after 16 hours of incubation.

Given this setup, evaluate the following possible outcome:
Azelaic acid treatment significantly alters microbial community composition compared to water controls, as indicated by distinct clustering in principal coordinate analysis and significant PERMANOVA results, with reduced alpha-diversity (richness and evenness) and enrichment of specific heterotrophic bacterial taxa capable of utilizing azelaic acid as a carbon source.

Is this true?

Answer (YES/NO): NO